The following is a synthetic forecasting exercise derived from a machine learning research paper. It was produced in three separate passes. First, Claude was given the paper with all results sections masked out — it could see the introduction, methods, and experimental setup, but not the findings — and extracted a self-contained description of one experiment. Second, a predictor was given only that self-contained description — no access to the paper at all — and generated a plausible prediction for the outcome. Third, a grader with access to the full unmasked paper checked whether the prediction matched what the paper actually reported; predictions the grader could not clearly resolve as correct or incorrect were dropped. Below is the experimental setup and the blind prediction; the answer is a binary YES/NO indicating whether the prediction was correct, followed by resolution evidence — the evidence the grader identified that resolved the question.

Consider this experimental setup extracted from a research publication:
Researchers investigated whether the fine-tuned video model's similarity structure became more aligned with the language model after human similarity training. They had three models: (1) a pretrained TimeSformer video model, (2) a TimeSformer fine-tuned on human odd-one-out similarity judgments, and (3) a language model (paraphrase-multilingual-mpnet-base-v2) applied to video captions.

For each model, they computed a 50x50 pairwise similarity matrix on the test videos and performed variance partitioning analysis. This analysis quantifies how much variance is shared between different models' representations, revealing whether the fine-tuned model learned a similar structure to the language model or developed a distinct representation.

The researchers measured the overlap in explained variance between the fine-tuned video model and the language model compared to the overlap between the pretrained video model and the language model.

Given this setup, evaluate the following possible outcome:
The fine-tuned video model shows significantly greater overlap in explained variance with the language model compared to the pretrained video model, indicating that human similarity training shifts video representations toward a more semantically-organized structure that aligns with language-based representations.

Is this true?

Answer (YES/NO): YES